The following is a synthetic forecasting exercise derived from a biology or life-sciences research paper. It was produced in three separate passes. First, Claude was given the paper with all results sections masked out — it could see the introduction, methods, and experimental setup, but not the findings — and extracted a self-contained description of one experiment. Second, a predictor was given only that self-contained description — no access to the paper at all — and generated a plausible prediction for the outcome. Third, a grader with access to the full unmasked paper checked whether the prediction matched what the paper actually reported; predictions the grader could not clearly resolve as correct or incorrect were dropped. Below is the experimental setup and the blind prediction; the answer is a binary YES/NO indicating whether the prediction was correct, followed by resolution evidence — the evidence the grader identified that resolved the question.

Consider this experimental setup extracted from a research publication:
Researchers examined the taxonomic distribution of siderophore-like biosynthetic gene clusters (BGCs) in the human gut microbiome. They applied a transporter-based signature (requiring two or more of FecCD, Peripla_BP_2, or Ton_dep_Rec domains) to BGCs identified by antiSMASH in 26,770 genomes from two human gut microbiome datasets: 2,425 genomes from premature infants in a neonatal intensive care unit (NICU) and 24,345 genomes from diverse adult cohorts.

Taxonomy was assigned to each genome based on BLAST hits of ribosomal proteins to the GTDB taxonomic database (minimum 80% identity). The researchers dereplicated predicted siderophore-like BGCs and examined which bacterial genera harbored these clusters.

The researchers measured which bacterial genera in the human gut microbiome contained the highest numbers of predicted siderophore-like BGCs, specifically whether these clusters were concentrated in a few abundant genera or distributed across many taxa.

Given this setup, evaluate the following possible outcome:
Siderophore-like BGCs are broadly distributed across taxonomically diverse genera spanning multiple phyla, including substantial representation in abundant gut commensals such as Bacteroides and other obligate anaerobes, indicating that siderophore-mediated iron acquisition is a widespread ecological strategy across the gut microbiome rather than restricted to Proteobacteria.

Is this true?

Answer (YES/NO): NO